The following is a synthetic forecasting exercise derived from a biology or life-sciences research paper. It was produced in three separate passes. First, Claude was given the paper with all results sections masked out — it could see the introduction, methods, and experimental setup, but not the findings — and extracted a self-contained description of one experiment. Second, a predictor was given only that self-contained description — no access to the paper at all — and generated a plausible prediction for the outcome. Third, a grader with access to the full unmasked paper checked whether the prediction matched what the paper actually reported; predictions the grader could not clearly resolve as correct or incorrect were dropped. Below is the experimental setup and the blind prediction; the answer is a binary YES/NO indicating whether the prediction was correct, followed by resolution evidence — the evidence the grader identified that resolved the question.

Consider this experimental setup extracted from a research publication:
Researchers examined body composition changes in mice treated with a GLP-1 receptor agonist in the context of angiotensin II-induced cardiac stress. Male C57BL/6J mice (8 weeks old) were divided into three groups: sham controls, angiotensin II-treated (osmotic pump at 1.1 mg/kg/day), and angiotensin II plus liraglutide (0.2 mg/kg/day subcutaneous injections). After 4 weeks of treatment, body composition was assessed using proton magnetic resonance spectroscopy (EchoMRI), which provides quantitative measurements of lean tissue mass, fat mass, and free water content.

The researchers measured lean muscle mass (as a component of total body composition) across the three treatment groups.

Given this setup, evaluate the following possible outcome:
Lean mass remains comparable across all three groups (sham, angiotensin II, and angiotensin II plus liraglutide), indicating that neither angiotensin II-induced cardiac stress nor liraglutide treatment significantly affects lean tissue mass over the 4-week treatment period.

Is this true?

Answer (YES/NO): NO